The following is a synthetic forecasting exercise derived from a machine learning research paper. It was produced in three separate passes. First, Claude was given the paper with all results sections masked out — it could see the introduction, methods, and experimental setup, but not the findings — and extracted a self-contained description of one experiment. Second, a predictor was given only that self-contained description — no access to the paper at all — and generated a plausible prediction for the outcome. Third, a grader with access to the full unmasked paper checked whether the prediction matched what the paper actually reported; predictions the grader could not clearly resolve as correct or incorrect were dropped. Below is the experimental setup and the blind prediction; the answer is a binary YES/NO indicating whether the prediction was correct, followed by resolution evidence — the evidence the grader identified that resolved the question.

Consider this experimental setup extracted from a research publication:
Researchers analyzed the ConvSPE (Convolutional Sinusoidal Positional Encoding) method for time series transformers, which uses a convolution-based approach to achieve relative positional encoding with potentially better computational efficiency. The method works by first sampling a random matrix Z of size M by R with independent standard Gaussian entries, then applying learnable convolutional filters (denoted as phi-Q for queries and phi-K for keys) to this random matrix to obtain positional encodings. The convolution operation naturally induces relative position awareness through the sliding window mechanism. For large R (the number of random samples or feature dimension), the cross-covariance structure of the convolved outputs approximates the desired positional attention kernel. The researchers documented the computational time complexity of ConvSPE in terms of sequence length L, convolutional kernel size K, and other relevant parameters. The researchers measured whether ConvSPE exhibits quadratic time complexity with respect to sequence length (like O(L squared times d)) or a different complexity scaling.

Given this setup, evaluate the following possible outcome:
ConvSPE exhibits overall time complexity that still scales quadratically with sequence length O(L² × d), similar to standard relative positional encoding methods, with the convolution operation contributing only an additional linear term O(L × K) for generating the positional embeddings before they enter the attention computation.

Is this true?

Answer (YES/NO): NO